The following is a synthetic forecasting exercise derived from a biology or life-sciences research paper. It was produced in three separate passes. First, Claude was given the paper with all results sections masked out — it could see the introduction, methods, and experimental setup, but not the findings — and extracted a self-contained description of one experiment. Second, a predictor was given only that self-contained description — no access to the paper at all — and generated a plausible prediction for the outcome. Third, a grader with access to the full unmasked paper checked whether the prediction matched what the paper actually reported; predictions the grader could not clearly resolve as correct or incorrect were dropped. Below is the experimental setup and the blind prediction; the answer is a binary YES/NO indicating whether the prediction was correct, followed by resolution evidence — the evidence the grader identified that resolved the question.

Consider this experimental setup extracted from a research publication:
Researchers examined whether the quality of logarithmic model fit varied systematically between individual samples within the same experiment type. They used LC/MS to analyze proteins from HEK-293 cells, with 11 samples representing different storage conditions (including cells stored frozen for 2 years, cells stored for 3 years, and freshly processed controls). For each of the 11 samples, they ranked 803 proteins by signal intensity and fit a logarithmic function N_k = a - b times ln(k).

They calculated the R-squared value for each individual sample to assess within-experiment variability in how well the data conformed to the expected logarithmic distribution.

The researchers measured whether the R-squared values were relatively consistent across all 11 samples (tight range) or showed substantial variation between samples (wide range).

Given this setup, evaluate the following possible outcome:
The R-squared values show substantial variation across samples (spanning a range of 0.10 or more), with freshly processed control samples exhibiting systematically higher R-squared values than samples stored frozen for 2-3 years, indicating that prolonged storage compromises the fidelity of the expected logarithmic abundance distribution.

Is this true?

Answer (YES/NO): NO